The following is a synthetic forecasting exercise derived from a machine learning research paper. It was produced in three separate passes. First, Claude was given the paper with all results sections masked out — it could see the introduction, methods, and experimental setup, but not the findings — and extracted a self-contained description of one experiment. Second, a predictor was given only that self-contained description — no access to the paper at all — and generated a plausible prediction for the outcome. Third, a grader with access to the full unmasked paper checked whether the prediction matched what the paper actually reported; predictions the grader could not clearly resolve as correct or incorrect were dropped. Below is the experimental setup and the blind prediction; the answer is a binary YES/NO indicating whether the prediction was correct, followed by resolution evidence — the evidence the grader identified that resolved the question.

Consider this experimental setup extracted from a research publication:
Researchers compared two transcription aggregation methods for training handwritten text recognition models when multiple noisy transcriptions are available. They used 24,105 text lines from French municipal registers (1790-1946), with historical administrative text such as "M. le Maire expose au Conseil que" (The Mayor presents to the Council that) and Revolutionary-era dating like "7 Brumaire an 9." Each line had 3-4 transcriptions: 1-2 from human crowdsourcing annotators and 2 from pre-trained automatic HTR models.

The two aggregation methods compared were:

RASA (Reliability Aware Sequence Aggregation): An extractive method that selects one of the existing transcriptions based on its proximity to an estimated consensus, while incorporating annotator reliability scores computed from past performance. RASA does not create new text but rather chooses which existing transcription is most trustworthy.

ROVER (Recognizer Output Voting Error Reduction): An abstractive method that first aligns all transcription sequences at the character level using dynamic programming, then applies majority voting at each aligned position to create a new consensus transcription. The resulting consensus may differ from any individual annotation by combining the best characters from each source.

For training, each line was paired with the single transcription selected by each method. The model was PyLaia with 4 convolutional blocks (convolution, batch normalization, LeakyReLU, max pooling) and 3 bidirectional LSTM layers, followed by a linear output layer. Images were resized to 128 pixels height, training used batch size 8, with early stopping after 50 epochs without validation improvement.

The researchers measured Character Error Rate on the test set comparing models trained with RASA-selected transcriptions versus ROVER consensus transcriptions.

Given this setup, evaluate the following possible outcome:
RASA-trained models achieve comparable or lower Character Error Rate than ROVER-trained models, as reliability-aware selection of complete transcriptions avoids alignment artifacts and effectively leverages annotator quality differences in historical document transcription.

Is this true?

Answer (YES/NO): YES